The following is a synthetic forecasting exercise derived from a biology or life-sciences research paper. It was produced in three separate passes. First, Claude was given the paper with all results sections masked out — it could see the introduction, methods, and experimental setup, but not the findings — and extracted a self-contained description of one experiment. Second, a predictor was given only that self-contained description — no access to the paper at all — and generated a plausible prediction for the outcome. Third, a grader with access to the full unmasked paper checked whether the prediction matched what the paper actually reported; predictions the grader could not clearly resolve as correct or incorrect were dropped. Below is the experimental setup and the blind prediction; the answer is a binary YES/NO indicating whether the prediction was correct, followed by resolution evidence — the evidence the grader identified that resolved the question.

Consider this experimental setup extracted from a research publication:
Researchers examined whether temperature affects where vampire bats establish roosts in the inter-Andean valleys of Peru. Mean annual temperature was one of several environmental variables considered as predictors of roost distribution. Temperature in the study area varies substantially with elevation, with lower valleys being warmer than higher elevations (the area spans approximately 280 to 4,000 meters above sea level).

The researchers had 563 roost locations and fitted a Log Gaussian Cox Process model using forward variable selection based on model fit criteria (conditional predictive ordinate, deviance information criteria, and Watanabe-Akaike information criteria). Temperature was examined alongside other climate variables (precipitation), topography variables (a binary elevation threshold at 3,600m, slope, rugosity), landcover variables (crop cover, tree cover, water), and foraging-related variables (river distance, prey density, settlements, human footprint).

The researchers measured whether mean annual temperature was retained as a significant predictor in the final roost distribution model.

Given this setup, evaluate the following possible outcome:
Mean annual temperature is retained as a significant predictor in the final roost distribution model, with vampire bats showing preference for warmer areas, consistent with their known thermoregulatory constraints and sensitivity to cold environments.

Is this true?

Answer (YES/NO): YES